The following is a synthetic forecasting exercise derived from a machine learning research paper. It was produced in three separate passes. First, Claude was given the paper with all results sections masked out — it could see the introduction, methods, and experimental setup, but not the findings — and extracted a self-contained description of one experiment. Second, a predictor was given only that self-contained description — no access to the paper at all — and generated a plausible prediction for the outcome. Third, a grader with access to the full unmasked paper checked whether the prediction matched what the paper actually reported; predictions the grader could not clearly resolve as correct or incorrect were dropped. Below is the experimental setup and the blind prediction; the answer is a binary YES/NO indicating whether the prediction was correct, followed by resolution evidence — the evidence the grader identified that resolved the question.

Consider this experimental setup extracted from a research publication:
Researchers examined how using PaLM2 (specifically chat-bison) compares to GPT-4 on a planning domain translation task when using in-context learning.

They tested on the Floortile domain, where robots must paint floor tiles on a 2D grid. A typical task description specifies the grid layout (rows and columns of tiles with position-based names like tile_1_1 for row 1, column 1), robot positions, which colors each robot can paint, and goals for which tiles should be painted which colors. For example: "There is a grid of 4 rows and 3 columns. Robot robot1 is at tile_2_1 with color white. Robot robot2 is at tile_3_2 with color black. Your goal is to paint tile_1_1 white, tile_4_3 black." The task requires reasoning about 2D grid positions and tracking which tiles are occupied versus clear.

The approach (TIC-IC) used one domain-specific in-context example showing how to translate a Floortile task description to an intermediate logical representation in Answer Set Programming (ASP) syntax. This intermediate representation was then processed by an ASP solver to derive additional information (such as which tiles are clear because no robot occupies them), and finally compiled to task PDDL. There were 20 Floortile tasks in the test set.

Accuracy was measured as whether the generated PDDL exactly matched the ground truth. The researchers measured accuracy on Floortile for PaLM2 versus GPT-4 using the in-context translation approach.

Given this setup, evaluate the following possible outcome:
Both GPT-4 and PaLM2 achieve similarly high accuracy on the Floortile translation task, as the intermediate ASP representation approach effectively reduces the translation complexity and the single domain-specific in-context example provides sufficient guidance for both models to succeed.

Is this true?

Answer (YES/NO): YES